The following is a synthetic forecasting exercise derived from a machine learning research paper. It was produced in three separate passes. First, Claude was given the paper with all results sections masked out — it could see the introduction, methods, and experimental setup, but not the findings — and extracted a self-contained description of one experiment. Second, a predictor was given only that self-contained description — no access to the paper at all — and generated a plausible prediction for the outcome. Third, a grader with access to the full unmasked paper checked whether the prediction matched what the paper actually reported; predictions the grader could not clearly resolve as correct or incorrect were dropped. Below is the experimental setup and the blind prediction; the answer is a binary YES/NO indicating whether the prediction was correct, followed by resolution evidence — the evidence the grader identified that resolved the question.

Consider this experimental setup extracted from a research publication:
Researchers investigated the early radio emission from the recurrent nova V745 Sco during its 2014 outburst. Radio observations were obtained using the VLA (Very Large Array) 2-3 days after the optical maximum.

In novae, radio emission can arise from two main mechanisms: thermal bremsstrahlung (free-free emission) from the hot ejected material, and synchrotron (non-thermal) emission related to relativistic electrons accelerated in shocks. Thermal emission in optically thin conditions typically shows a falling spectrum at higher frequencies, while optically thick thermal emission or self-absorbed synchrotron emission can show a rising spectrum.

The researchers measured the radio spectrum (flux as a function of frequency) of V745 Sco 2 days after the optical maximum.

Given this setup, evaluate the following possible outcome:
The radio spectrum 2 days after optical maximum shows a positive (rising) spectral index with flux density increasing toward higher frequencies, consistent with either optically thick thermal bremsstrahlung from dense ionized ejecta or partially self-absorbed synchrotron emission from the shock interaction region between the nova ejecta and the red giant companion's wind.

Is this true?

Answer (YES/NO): YES